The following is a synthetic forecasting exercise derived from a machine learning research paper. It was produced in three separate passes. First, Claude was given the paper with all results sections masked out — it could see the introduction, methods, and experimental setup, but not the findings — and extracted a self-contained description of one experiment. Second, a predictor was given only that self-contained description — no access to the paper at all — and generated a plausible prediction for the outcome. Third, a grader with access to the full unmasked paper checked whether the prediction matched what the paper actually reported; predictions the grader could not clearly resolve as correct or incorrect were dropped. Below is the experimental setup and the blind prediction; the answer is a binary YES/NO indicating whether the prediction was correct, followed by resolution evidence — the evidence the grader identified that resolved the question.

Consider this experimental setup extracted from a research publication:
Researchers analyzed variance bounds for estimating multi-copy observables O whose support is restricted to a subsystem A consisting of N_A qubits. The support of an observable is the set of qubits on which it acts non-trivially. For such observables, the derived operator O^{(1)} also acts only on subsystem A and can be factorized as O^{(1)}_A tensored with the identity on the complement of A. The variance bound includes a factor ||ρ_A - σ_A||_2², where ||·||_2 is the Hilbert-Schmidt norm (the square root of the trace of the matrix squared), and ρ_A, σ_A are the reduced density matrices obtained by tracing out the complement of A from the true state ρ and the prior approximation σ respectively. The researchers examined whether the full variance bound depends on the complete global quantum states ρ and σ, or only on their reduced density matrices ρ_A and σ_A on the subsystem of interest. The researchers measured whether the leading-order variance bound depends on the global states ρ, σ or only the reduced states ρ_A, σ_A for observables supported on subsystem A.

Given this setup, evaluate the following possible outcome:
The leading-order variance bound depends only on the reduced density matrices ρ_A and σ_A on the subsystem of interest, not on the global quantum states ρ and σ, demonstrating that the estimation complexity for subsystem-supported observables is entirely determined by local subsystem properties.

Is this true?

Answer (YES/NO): YES